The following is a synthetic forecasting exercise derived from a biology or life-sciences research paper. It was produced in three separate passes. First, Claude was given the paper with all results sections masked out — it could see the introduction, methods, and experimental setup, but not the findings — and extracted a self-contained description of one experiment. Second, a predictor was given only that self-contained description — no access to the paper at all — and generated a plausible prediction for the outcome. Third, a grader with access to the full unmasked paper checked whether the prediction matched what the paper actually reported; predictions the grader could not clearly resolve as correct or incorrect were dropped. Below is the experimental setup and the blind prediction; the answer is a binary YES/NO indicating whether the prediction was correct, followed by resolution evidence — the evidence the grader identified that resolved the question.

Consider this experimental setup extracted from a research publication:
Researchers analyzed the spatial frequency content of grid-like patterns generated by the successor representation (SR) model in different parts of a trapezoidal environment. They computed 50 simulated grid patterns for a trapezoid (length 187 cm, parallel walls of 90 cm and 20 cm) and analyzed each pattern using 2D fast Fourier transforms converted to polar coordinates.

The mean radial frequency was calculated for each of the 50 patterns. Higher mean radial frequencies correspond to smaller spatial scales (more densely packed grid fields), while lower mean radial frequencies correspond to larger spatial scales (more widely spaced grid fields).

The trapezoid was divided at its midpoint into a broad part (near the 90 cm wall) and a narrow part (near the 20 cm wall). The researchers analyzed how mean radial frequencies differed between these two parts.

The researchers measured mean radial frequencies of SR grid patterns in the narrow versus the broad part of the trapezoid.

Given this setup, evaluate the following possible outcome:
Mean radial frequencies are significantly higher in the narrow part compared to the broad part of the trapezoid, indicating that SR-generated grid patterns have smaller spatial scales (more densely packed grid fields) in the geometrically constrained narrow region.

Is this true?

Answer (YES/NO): YES